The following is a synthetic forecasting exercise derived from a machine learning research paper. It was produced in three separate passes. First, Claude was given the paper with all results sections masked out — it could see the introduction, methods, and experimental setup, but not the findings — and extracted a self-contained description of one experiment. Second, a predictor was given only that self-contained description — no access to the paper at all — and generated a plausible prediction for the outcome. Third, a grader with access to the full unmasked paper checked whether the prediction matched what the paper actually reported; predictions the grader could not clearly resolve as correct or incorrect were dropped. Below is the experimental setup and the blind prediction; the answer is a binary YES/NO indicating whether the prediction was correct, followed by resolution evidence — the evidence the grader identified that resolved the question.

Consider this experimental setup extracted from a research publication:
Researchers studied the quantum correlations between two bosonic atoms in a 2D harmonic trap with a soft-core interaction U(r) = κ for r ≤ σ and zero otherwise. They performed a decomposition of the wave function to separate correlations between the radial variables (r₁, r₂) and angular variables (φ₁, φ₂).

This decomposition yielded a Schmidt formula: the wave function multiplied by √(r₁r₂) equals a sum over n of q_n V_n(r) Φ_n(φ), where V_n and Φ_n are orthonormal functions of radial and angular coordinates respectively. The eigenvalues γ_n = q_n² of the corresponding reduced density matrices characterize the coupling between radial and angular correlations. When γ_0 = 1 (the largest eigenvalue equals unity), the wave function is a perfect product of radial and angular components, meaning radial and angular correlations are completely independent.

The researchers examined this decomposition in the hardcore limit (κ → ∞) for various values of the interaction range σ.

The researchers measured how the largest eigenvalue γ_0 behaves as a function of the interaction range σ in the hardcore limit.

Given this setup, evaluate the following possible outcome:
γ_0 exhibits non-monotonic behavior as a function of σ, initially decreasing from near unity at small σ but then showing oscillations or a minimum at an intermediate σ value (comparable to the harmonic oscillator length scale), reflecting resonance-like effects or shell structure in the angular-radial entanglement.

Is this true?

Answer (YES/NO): YES